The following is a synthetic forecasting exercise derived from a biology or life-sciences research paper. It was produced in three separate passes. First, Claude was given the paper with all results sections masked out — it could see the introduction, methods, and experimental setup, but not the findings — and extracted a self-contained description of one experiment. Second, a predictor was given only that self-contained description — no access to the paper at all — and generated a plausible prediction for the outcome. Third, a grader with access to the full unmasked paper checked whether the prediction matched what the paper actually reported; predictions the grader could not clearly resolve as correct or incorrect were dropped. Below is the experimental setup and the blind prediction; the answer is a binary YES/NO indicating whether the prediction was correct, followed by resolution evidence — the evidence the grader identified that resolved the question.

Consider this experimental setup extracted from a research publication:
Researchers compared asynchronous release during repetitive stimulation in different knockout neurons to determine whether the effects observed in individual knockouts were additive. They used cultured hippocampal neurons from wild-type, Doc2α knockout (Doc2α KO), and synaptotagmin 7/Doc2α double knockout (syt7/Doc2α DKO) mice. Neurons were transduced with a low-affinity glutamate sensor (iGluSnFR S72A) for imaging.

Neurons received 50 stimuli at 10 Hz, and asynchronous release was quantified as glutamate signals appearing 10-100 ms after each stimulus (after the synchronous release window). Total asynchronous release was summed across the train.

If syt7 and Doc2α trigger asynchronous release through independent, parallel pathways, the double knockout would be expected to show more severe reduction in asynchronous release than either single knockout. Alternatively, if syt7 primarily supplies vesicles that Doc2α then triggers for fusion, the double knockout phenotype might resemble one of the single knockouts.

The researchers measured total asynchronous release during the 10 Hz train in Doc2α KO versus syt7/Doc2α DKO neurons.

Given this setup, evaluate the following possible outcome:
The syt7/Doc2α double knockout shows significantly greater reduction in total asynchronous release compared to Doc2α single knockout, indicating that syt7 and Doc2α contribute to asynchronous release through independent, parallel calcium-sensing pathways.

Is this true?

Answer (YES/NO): NO